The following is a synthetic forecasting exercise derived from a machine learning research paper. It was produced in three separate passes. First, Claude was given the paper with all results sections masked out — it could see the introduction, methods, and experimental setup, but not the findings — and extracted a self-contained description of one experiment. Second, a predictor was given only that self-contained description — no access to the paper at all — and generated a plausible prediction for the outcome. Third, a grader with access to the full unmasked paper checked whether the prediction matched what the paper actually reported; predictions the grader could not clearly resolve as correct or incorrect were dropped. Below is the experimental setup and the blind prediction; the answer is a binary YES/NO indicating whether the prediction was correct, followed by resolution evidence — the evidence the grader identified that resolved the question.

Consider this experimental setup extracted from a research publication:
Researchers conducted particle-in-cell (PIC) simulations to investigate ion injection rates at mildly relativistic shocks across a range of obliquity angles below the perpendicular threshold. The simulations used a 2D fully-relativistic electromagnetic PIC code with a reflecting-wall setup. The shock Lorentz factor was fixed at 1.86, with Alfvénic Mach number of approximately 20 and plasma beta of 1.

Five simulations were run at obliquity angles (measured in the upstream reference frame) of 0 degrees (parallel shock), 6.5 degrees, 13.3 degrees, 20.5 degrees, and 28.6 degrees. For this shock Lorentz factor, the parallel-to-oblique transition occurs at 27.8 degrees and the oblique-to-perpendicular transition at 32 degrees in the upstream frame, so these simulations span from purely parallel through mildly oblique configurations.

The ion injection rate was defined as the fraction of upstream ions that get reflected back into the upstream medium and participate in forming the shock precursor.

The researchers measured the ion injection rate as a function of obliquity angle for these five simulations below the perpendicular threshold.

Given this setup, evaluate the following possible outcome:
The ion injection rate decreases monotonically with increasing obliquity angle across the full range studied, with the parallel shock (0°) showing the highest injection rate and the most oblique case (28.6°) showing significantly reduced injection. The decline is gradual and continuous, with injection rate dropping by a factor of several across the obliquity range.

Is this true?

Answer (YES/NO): NO